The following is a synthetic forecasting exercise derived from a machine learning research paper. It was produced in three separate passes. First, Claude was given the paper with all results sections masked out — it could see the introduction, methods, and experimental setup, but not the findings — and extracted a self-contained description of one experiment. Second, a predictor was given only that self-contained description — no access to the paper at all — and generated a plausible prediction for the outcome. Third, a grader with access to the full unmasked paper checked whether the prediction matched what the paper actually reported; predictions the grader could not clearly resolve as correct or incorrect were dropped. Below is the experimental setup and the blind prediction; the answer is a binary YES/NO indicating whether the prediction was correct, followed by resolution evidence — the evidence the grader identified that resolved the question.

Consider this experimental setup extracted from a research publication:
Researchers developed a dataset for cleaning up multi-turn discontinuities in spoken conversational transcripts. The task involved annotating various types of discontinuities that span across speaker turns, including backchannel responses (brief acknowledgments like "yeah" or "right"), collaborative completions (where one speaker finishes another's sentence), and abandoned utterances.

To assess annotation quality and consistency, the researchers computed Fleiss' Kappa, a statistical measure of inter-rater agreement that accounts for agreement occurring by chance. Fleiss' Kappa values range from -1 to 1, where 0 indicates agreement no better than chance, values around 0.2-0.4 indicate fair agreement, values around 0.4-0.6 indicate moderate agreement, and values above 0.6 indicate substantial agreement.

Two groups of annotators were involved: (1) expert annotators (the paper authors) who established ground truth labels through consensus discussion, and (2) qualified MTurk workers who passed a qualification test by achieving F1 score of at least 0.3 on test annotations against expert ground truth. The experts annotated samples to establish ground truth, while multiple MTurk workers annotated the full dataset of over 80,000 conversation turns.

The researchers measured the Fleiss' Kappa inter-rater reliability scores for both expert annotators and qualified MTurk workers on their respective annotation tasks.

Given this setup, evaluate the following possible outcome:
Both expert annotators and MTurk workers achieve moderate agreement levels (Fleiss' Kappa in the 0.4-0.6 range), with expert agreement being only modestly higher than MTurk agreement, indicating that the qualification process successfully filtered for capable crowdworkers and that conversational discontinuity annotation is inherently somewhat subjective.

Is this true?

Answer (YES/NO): YES